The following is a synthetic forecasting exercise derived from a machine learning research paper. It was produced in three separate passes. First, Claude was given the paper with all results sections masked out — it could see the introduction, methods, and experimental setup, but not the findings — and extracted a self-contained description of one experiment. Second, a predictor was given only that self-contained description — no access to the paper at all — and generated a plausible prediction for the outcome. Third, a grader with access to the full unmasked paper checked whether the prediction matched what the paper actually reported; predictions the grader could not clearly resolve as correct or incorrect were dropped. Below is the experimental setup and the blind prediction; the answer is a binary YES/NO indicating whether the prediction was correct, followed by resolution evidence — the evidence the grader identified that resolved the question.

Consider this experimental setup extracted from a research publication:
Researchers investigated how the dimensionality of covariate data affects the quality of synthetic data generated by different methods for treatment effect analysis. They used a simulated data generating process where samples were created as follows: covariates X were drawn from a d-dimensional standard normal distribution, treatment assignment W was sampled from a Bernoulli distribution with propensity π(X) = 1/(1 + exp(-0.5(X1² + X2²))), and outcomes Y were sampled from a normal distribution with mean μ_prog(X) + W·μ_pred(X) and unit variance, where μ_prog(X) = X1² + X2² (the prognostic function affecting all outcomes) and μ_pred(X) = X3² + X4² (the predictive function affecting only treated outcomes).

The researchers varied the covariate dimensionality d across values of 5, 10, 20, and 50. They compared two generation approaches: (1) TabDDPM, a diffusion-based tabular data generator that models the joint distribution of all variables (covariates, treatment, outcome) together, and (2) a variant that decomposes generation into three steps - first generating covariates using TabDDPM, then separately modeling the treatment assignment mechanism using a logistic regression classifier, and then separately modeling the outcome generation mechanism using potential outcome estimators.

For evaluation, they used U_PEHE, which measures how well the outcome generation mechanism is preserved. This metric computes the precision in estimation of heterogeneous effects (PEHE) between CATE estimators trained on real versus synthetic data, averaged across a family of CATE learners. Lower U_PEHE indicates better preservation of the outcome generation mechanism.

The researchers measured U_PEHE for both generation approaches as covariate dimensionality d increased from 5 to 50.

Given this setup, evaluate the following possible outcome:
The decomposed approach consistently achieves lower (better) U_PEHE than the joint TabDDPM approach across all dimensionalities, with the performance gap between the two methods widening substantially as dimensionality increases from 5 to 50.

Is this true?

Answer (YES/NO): YES